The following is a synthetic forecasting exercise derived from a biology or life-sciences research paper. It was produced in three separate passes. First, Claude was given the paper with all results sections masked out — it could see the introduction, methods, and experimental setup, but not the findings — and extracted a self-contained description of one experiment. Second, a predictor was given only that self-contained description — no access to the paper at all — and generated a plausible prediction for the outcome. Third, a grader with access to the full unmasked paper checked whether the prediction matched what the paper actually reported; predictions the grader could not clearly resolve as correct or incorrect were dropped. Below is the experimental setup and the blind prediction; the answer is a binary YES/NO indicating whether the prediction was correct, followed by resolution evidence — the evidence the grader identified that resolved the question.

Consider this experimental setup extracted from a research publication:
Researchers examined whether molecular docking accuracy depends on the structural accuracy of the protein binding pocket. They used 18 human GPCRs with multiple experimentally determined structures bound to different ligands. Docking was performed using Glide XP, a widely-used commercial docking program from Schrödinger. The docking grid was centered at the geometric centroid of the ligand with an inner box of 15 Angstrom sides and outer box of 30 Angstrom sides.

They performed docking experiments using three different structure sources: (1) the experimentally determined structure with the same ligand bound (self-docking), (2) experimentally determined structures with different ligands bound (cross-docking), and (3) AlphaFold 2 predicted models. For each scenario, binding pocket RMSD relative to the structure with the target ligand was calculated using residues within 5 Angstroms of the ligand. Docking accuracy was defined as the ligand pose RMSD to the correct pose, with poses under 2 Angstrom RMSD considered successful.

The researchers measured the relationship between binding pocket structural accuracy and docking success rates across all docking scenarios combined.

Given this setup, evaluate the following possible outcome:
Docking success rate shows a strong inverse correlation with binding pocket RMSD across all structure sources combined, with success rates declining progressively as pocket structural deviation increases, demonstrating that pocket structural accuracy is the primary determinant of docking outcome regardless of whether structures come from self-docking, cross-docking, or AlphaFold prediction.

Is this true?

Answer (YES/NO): NO